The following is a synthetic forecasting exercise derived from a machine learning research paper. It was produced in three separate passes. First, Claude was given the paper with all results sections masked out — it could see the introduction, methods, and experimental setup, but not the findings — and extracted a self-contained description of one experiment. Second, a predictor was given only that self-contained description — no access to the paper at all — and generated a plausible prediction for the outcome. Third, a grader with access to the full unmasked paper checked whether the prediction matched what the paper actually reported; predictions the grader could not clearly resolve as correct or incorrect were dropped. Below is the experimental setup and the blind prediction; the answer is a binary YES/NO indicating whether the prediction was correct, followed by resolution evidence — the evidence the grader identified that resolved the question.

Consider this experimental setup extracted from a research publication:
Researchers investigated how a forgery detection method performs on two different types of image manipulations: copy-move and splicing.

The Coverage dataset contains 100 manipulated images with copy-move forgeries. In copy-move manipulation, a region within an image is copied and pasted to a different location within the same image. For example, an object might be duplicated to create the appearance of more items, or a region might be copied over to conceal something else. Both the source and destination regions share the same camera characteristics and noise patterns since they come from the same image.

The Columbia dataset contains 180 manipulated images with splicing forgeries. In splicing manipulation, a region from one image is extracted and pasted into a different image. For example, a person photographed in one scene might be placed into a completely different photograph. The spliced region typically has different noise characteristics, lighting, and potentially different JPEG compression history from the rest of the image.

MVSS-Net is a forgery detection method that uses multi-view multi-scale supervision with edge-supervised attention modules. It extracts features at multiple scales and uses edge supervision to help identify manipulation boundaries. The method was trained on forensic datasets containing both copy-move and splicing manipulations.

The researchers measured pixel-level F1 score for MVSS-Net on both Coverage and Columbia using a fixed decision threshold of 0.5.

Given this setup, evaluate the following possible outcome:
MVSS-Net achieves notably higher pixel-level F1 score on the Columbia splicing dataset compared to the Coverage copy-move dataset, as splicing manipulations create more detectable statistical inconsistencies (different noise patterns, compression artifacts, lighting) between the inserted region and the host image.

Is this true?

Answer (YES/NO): YES